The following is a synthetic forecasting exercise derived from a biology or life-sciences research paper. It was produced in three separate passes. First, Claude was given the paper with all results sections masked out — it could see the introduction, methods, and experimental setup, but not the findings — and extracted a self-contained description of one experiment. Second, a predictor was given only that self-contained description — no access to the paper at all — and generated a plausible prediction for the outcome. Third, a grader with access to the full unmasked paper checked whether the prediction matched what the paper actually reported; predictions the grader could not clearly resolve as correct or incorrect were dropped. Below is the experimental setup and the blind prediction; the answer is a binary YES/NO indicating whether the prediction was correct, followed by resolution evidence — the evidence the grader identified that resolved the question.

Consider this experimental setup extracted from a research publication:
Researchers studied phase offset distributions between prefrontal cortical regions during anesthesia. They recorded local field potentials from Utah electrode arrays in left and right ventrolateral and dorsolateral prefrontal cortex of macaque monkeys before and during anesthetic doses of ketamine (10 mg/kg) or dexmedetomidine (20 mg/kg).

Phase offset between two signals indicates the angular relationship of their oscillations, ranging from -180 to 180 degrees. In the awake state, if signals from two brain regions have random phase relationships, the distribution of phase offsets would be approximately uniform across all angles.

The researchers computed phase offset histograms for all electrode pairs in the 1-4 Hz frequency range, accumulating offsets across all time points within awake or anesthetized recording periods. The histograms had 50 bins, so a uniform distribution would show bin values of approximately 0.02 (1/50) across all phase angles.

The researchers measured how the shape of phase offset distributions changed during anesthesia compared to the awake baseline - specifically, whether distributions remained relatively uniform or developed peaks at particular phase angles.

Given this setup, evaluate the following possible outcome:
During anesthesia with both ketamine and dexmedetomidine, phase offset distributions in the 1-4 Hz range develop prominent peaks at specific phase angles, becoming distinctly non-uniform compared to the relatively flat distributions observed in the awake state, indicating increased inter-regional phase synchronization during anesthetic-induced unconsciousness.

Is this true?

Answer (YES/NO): NO